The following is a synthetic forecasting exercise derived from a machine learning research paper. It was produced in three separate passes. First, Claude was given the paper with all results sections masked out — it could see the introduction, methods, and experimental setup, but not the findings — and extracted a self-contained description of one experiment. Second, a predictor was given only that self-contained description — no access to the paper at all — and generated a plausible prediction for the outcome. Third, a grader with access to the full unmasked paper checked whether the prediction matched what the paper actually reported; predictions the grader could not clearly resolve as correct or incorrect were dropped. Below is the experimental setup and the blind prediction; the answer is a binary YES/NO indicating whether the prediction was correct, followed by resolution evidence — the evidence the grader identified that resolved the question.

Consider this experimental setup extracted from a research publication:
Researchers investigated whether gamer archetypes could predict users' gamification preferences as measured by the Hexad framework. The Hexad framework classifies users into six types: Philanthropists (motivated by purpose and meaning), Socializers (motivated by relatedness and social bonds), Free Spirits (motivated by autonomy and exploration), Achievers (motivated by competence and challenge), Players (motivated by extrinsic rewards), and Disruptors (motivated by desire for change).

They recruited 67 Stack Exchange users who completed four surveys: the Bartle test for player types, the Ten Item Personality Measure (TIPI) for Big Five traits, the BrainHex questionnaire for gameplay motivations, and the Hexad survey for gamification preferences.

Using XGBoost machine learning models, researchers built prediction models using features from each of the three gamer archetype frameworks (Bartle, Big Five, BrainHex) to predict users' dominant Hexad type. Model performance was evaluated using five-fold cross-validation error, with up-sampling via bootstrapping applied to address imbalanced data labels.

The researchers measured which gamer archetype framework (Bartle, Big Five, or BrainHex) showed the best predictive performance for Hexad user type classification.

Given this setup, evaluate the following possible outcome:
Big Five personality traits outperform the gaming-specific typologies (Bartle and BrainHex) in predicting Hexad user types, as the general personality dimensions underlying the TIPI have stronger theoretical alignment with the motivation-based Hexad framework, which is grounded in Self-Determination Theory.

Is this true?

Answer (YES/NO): NO